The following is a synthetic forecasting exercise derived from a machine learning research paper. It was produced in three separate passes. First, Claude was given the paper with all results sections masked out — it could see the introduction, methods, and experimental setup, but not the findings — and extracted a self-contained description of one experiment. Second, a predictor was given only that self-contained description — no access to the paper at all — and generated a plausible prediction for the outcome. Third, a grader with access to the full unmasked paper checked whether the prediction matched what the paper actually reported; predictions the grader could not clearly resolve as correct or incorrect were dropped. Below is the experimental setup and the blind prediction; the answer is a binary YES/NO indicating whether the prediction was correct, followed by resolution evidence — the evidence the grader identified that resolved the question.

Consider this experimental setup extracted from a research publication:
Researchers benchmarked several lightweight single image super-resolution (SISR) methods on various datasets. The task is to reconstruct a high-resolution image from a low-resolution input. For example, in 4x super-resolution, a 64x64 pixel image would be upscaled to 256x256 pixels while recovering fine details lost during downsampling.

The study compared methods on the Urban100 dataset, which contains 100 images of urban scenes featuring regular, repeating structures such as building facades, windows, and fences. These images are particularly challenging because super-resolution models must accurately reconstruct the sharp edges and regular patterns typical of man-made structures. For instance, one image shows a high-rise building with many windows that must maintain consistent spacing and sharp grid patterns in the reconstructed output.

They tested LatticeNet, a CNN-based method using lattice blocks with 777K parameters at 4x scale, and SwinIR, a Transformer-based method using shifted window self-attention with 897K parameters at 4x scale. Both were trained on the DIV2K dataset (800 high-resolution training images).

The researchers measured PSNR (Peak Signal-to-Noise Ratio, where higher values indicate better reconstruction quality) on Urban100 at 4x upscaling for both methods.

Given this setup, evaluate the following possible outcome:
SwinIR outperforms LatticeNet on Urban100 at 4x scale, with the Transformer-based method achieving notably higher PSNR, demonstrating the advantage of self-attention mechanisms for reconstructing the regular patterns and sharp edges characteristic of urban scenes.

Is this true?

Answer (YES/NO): YES